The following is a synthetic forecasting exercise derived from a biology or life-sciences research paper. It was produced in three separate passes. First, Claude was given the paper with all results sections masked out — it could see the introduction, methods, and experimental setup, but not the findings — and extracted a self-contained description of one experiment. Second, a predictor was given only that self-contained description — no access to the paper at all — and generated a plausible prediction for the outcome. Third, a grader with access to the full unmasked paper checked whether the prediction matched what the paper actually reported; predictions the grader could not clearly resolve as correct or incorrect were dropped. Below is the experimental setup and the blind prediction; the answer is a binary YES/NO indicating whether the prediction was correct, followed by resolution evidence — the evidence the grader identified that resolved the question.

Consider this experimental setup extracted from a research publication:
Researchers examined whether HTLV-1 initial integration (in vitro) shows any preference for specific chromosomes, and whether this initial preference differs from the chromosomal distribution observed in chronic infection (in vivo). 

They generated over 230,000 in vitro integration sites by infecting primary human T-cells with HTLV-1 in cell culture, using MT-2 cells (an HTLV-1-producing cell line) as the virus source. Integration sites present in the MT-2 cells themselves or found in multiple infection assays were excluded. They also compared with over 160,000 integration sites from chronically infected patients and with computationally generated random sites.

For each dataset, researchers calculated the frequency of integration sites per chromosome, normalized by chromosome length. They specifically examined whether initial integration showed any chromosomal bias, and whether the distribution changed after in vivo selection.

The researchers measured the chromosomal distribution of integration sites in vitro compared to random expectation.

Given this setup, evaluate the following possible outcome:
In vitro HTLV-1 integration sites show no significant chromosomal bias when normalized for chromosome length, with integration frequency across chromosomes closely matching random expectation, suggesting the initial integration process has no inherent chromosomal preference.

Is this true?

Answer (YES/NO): YES